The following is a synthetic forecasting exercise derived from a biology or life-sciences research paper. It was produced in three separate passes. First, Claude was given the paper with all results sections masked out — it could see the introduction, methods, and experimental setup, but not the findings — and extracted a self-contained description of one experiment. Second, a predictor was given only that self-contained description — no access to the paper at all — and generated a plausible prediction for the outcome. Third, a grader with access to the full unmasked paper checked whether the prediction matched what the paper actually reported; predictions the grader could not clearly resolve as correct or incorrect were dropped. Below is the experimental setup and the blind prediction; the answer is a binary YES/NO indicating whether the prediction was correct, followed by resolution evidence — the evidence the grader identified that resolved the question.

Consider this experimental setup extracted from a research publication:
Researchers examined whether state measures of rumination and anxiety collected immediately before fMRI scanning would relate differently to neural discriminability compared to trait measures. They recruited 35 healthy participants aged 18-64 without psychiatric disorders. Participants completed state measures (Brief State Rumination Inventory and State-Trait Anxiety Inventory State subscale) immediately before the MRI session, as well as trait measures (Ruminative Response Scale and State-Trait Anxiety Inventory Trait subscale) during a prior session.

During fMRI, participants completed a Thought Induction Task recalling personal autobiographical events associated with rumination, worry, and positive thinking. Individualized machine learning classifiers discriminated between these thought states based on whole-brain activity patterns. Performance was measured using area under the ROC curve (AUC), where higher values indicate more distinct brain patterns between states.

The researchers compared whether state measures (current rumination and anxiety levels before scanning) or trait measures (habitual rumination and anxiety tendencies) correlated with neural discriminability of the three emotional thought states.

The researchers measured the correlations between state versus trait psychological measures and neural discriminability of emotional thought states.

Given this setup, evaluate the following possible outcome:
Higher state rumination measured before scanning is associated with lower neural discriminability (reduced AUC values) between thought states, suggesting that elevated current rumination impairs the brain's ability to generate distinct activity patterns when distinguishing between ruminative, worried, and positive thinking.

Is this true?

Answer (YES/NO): NO